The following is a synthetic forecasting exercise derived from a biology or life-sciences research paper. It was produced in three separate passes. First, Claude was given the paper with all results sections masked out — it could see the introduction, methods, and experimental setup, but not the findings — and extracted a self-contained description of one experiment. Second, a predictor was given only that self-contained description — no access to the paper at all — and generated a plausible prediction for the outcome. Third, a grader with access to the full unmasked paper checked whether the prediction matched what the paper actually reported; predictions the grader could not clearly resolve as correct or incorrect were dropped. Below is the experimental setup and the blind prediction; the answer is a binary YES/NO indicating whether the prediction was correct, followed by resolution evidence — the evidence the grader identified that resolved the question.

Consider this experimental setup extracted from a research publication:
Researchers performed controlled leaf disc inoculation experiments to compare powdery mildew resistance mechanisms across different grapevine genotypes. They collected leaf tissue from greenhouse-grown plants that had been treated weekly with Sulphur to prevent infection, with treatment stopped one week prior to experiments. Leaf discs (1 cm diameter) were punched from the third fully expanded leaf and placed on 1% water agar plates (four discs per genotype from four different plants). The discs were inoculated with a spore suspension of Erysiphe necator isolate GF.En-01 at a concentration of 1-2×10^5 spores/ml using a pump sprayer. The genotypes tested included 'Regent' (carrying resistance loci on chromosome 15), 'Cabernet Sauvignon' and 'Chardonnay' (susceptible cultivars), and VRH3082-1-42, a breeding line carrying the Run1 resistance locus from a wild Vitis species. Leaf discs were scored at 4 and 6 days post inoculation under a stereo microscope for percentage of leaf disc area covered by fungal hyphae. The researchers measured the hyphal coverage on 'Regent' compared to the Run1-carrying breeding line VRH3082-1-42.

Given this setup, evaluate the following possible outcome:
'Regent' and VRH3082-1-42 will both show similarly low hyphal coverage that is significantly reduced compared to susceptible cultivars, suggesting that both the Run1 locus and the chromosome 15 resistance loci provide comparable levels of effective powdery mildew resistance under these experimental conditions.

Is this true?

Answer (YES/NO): NO